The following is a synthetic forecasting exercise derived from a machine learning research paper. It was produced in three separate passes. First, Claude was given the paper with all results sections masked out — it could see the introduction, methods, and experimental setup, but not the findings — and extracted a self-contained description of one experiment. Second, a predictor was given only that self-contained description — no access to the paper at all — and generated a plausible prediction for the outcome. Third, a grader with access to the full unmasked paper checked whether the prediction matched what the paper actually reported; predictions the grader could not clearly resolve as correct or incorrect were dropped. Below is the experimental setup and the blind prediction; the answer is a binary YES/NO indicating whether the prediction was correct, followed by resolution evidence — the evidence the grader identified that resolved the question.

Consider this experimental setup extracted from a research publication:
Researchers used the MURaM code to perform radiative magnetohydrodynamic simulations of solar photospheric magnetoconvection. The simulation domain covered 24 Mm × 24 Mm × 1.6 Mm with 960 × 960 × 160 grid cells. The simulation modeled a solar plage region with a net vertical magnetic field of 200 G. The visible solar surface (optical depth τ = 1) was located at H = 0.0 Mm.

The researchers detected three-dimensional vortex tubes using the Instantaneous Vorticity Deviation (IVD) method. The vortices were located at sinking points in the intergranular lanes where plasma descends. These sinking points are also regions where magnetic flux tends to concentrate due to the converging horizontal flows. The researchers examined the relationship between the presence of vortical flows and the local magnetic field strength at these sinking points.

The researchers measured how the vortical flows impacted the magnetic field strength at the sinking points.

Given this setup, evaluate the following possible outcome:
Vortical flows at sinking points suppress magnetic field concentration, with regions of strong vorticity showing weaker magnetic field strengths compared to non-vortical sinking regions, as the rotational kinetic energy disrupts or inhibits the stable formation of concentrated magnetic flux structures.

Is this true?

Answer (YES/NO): NO